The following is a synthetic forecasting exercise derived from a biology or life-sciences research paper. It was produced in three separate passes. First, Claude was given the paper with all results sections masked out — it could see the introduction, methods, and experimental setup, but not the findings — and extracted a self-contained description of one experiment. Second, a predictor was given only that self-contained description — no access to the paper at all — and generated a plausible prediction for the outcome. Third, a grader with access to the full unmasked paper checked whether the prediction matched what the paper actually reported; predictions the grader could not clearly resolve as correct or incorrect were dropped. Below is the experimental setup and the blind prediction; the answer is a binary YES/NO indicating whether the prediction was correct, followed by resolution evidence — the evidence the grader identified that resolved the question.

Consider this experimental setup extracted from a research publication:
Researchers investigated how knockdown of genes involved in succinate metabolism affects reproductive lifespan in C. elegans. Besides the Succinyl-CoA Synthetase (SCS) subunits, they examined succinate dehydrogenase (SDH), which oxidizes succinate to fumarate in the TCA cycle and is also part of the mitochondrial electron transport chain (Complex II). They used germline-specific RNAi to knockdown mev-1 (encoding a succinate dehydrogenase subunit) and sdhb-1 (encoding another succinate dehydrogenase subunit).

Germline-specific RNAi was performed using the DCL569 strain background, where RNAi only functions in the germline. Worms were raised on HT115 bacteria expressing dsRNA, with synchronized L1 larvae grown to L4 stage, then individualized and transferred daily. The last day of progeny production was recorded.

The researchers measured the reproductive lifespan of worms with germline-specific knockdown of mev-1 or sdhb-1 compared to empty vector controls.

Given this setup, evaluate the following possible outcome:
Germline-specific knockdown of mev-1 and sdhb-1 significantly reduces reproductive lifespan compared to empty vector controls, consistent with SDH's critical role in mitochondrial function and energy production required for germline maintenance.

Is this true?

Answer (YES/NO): YES